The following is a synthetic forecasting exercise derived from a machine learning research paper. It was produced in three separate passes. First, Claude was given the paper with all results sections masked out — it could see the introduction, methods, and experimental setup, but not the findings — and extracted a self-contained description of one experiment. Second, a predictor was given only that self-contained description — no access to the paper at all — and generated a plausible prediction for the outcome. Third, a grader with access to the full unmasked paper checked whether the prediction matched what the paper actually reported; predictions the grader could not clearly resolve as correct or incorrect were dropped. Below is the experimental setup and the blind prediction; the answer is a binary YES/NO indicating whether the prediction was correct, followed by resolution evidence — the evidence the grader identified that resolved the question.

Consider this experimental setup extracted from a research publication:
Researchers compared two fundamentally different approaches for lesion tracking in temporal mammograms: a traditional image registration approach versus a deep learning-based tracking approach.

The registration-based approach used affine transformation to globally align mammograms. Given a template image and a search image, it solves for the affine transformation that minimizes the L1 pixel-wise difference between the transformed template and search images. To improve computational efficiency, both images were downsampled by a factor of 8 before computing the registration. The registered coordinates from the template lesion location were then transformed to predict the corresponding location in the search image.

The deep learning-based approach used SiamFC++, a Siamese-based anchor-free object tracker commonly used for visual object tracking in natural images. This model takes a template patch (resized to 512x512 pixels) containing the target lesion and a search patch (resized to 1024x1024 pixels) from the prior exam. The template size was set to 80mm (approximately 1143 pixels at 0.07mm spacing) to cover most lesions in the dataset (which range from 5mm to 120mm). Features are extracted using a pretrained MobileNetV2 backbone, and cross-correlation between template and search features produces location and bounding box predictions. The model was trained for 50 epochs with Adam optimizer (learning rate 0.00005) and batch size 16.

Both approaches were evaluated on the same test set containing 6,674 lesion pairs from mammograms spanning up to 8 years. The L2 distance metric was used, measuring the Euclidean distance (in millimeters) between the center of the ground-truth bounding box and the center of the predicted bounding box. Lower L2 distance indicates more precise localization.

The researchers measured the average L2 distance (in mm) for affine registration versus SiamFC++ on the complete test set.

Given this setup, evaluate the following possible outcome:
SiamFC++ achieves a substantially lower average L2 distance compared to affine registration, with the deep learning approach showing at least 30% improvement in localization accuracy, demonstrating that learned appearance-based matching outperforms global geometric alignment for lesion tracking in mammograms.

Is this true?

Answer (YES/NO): NO